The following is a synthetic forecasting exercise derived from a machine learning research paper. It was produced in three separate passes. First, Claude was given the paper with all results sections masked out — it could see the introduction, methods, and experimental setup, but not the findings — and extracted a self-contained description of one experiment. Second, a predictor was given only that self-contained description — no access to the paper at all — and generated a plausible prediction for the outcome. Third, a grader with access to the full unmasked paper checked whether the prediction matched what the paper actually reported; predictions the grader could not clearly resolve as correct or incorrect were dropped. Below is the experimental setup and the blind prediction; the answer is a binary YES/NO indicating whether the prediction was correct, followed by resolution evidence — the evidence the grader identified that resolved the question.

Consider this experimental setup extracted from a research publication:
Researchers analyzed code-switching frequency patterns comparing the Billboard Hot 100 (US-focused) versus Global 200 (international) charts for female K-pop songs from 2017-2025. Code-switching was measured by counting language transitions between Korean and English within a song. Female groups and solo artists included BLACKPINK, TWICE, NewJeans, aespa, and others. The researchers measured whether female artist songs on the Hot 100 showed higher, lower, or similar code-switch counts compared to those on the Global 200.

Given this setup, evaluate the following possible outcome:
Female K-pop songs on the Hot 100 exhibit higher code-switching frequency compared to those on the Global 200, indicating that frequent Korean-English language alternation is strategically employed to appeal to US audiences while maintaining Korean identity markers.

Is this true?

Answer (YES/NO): NO